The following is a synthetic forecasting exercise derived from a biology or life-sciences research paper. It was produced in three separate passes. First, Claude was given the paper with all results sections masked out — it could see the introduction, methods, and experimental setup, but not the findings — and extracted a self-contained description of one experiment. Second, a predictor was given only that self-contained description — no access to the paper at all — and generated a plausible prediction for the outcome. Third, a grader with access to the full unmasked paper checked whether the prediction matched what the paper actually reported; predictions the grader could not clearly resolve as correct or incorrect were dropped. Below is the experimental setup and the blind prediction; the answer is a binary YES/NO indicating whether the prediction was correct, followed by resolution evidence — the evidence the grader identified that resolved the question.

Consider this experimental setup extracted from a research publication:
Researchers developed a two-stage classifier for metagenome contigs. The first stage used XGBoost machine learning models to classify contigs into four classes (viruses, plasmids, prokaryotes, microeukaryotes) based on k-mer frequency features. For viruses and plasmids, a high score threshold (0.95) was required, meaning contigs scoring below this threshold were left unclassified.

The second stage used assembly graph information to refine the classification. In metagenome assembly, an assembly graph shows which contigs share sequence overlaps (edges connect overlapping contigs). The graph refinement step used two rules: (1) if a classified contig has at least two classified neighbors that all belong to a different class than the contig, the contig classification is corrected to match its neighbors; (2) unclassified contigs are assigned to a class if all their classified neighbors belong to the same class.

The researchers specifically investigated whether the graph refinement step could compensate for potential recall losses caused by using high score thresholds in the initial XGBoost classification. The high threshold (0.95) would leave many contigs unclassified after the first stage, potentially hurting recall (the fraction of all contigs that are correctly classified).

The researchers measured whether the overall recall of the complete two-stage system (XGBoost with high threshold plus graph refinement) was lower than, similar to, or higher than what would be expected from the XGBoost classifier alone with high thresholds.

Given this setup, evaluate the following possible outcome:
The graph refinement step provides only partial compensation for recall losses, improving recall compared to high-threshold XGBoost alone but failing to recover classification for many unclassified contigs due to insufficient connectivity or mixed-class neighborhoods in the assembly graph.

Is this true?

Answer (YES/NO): NO